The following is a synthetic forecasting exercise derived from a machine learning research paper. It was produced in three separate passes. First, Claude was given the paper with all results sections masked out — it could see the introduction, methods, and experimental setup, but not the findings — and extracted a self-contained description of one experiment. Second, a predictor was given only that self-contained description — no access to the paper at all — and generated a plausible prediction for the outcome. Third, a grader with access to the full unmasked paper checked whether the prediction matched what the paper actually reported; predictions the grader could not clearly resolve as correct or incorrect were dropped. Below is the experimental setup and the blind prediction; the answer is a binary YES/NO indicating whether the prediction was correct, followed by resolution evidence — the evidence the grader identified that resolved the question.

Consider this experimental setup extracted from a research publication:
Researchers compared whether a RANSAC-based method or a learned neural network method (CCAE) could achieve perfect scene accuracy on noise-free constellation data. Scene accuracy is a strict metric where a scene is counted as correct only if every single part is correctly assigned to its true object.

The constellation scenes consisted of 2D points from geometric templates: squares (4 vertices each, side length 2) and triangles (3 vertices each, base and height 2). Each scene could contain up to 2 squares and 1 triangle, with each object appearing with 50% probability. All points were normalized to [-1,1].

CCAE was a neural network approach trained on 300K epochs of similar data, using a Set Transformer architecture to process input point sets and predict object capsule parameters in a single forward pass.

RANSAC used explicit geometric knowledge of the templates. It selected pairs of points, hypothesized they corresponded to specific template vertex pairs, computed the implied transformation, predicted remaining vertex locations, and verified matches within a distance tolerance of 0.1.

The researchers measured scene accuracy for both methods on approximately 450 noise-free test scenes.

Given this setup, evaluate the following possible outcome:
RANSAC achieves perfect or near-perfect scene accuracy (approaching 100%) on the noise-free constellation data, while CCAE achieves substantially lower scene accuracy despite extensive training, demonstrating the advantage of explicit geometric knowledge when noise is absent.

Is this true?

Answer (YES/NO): YES